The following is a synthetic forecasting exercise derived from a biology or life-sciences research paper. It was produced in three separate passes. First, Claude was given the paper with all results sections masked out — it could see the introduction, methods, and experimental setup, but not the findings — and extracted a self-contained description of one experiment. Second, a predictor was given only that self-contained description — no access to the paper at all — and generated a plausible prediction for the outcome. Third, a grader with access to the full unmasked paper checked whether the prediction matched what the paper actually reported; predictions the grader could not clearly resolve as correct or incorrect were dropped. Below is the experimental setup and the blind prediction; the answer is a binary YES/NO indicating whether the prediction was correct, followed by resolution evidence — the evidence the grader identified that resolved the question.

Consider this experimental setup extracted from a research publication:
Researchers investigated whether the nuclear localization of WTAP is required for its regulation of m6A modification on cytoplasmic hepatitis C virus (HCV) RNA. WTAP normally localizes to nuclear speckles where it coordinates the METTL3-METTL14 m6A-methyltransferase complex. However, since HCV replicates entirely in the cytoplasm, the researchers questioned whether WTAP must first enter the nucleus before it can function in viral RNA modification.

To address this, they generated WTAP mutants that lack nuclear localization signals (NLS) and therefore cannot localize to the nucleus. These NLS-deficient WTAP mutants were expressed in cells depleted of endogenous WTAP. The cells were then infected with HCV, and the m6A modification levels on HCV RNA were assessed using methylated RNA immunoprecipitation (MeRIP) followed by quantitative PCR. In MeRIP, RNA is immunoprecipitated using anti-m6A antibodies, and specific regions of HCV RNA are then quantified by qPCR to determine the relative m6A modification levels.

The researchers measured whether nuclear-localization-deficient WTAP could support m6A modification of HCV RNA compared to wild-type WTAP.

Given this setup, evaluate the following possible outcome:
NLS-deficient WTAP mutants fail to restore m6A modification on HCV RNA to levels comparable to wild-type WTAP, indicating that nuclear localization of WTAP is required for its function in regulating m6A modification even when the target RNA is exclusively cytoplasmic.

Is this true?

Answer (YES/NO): NO